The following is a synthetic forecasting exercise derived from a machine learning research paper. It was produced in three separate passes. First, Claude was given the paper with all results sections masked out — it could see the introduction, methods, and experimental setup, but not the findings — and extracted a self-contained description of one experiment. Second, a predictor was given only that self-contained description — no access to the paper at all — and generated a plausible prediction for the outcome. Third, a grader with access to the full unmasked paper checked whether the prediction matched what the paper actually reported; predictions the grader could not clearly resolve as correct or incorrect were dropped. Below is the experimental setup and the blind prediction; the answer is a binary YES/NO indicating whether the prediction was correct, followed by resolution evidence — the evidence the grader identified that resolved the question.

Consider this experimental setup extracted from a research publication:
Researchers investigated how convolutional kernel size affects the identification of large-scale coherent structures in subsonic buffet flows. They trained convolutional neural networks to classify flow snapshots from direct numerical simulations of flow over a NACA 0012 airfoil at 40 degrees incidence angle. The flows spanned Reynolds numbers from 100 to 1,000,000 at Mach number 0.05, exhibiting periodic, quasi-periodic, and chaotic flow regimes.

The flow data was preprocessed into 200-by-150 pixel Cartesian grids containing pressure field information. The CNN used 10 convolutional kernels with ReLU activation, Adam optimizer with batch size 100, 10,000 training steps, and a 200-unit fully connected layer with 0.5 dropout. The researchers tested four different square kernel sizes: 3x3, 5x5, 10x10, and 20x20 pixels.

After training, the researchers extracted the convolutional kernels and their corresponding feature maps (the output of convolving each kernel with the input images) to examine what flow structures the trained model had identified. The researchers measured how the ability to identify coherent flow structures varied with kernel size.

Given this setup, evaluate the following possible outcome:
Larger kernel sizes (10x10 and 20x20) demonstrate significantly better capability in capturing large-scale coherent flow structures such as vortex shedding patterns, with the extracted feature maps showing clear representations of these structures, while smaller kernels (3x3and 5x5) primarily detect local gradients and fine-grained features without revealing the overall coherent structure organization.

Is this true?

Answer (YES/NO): NO